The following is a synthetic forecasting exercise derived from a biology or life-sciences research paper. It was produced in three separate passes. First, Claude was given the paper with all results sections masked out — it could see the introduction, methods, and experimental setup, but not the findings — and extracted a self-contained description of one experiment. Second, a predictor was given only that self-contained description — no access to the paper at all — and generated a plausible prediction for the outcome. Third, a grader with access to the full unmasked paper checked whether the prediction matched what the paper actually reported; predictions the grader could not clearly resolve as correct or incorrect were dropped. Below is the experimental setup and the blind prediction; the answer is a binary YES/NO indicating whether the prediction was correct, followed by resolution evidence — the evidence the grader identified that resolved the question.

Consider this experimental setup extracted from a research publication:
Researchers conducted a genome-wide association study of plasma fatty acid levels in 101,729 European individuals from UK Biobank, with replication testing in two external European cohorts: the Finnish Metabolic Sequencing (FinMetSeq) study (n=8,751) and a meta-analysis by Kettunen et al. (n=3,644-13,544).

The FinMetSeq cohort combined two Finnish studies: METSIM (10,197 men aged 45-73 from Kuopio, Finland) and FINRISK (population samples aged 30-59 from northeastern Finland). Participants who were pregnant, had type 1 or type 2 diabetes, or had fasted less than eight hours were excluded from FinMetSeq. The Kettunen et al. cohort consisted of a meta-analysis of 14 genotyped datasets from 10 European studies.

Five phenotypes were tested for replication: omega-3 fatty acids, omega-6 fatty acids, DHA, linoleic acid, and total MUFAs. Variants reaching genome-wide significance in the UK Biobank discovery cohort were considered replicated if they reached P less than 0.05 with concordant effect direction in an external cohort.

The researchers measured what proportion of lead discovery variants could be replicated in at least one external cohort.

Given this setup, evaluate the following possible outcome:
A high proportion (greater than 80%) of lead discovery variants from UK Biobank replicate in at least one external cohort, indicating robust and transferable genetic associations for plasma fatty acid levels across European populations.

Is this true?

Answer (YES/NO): NO